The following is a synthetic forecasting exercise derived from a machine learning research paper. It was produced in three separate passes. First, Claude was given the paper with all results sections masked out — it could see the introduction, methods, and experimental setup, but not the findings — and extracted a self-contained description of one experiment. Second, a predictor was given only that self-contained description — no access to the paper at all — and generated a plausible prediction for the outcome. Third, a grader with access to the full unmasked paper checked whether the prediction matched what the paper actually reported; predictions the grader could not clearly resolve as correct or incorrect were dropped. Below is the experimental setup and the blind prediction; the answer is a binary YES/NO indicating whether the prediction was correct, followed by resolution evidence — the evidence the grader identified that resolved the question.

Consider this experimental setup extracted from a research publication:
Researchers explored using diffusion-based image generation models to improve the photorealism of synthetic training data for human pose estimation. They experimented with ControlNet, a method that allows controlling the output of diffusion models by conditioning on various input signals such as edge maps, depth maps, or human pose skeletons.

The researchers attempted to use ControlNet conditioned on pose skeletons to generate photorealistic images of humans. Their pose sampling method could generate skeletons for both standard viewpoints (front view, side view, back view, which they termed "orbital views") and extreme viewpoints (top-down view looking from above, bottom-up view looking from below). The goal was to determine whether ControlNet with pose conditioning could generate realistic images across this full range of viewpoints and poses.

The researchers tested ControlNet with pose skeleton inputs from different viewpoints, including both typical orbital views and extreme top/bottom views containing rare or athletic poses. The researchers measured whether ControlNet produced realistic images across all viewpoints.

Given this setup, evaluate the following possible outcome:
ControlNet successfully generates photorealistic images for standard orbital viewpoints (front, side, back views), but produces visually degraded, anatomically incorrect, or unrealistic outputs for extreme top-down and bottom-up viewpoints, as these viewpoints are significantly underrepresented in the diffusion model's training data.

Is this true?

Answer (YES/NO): YES